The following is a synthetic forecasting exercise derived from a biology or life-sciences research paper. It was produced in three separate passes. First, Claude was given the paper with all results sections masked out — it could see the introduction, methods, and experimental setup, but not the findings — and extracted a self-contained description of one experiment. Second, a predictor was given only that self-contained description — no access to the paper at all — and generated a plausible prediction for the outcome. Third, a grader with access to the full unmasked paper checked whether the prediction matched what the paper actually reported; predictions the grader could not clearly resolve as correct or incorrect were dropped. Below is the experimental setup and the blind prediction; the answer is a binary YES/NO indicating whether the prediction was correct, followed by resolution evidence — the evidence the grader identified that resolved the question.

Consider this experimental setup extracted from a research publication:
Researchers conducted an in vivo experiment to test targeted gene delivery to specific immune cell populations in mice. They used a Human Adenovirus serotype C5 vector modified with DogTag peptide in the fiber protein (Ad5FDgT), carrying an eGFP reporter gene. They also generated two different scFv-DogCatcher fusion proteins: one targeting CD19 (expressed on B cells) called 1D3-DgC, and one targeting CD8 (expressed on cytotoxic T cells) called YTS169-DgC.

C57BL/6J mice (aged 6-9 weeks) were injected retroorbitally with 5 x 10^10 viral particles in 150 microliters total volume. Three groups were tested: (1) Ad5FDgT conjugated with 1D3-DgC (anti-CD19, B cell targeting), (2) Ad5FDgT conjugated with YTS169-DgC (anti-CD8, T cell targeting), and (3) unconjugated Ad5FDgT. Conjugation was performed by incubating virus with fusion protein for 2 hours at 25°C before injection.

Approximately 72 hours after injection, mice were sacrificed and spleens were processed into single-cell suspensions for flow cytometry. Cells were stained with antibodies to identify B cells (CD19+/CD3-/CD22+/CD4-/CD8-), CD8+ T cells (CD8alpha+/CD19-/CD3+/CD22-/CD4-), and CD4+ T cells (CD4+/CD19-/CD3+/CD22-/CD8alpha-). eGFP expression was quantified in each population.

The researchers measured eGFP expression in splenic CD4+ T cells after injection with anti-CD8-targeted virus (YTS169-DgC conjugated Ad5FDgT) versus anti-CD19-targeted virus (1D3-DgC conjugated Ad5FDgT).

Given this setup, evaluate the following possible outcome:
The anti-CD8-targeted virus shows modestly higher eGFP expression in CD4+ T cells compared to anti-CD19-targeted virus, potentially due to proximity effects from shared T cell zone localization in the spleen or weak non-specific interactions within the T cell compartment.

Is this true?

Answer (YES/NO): NO